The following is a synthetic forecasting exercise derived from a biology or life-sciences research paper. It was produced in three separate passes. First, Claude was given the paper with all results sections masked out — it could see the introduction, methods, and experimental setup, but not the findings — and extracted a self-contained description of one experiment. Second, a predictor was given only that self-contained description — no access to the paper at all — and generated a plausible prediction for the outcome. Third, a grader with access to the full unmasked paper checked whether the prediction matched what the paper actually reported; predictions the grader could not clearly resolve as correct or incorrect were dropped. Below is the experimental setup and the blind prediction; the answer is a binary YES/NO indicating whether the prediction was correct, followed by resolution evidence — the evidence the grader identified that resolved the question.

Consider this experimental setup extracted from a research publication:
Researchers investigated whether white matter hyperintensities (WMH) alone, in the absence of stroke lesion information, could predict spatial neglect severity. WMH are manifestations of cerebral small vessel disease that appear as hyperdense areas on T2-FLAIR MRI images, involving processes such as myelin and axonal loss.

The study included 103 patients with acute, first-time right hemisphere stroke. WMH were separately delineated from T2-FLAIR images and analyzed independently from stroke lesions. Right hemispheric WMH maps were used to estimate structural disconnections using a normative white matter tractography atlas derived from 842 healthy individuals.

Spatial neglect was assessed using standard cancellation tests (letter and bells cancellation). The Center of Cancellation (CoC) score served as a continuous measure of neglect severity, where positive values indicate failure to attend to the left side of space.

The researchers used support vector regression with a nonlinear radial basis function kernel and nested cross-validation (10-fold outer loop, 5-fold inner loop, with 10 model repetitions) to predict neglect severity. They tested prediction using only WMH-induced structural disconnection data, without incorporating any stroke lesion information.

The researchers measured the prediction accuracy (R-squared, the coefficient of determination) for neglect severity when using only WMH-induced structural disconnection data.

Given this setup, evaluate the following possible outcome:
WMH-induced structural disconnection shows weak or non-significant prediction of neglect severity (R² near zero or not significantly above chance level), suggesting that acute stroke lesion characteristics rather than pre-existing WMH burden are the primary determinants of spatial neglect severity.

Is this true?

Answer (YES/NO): YES